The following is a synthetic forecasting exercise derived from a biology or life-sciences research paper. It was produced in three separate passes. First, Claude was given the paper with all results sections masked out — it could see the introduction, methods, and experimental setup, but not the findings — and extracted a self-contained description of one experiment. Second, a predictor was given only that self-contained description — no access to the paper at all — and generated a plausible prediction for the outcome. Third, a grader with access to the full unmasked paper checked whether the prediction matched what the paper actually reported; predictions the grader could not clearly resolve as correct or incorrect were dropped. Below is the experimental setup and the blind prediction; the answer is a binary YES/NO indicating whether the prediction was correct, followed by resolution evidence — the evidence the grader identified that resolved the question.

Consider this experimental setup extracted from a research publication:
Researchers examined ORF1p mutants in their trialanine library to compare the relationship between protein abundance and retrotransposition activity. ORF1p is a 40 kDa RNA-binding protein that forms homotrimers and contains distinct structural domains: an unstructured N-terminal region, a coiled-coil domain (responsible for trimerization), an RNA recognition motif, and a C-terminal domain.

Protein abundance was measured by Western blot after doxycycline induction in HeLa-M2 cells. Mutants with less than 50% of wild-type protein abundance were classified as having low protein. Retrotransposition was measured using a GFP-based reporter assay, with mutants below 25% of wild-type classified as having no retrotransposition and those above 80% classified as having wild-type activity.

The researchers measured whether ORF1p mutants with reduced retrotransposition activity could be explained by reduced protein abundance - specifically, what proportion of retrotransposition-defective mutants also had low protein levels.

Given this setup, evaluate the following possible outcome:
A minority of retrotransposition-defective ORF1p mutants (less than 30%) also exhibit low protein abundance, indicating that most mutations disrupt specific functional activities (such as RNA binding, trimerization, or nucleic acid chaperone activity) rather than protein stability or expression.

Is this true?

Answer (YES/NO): NO